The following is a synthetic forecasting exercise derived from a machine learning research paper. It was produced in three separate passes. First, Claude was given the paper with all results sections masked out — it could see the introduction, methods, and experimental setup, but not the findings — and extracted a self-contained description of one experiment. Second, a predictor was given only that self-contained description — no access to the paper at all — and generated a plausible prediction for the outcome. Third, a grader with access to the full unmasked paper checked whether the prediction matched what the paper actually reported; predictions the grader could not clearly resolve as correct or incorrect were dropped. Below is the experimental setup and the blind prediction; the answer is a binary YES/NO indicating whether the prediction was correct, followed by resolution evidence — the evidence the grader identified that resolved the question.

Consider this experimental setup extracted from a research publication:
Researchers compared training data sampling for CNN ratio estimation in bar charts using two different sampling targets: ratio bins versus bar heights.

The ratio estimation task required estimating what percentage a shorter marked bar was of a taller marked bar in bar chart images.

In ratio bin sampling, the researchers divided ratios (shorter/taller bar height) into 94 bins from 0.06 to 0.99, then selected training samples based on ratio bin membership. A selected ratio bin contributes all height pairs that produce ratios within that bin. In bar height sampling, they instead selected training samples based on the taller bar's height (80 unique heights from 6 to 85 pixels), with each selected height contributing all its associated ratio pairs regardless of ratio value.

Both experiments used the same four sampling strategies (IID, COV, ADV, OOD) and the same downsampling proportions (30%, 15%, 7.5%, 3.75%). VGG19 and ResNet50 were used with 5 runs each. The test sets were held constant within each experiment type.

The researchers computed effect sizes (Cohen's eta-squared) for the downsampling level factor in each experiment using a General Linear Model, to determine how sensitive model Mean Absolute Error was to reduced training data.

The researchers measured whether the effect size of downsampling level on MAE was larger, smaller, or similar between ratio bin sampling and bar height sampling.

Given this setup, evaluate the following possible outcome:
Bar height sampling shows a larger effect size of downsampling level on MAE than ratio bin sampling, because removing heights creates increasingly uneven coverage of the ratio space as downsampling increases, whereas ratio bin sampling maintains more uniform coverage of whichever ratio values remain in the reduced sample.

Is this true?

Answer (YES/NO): NO